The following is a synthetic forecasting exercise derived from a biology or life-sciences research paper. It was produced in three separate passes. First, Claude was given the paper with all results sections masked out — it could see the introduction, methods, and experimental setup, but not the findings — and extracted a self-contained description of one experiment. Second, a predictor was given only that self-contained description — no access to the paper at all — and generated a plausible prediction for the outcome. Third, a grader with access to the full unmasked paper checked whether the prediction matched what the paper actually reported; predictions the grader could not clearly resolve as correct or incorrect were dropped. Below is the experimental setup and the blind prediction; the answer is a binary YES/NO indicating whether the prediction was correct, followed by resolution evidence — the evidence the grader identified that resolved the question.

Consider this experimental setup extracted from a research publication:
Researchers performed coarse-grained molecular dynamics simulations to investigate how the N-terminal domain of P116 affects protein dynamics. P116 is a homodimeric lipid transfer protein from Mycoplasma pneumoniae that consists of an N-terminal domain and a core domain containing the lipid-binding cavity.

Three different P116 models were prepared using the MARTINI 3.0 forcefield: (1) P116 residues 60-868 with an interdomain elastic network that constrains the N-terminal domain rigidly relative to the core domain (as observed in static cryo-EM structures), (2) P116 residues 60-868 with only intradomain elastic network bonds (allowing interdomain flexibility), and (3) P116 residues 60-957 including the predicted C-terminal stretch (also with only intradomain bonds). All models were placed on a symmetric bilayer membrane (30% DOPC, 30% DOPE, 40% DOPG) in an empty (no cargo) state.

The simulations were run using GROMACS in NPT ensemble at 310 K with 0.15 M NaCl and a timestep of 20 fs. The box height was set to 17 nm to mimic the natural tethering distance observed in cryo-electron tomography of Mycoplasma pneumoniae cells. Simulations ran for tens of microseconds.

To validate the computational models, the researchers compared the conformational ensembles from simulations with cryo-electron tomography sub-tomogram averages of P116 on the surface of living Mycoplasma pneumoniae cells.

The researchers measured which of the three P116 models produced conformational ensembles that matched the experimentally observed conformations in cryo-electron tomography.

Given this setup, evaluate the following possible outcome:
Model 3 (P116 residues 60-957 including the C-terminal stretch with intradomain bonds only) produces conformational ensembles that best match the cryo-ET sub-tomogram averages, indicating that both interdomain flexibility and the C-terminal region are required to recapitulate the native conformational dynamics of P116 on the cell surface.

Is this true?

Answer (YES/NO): NO